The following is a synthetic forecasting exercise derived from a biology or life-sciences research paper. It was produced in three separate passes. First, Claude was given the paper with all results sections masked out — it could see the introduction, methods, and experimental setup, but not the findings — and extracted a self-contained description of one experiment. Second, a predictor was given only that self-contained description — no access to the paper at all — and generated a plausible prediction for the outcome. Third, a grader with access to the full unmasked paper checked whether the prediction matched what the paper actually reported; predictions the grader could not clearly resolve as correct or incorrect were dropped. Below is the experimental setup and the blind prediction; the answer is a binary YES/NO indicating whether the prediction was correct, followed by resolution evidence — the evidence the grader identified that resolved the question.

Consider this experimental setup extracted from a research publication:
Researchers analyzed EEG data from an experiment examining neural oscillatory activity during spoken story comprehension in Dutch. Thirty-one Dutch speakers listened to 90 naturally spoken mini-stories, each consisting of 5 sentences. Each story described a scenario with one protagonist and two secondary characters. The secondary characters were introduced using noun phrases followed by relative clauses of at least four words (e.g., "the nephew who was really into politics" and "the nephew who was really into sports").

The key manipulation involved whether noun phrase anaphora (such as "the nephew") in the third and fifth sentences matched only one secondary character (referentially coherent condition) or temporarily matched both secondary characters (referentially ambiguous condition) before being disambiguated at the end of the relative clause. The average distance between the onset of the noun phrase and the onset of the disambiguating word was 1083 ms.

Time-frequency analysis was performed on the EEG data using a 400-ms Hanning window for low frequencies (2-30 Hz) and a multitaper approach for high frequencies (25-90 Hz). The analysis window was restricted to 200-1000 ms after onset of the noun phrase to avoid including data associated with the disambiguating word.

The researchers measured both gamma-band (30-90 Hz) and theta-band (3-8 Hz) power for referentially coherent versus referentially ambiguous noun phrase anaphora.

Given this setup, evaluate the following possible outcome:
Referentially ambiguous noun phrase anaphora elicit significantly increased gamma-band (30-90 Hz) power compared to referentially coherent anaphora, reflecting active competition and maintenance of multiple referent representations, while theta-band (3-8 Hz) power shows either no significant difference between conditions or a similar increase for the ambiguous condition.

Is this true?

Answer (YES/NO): NO